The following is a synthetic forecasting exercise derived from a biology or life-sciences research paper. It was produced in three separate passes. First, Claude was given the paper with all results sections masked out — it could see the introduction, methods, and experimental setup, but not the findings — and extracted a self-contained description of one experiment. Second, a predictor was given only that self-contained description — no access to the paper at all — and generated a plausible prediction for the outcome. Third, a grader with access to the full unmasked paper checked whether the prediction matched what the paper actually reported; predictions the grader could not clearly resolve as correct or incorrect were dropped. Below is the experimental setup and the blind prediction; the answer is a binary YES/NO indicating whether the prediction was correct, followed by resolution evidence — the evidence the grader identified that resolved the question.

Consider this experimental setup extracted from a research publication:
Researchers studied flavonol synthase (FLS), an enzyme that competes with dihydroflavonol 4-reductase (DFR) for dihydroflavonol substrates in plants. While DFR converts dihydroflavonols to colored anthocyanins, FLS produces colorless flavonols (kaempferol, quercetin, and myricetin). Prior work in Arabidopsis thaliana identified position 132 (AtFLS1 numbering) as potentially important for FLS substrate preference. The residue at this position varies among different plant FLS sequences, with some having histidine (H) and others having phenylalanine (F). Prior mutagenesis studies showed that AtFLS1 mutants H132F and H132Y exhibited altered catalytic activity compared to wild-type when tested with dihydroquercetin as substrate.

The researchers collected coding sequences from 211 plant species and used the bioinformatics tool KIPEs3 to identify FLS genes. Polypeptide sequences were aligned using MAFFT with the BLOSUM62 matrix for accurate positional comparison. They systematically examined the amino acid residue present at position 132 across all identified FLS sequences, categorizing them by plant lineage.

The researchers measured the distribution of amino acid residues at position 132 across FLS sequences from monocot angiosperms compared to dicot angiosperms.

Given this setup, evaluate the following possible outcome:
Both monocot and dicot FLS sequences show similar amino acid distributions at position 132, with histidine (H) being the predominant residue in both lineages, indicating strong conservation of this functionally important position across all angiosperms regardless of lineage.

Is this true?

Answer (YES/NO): NO